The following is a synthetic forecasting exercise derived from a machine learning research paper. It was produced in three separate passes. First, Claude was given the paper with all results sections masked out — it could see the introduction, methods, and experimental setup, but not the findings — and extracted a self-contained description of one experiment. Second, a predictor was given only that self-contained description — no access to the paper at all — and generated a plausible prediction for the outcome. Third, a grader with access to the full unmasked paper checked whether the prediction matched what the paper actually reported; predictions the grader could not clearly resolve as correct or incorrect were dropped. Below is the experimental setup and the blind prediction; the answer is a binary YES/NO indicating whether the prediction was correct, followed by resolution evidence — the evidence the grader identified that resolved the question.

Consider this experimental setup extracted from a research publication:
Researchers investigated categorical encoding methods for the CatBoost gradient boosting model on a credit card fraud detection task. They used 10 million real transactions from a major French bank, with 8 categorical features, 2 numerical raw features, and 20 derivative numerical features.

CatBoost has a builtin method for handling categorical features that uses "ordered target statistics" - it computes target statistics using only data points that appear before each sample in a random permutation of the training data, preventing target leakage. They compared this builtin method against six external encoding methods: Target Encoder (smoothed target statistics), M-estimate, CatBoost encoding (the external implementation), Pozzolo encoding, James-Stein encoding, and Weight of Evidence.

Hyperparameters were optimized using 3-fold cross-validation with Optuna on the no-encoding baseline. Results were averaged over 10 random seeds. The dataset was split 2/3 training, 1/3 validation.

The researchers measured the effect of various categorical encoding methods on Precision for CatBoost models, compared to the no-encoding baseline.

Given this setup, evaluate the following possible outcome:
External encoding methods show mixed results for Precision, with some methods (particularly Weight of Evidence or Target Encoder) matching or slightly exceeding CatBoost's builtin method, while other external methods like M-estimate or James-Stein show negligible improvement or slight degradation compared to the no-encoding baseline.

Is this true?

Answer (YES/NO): NO